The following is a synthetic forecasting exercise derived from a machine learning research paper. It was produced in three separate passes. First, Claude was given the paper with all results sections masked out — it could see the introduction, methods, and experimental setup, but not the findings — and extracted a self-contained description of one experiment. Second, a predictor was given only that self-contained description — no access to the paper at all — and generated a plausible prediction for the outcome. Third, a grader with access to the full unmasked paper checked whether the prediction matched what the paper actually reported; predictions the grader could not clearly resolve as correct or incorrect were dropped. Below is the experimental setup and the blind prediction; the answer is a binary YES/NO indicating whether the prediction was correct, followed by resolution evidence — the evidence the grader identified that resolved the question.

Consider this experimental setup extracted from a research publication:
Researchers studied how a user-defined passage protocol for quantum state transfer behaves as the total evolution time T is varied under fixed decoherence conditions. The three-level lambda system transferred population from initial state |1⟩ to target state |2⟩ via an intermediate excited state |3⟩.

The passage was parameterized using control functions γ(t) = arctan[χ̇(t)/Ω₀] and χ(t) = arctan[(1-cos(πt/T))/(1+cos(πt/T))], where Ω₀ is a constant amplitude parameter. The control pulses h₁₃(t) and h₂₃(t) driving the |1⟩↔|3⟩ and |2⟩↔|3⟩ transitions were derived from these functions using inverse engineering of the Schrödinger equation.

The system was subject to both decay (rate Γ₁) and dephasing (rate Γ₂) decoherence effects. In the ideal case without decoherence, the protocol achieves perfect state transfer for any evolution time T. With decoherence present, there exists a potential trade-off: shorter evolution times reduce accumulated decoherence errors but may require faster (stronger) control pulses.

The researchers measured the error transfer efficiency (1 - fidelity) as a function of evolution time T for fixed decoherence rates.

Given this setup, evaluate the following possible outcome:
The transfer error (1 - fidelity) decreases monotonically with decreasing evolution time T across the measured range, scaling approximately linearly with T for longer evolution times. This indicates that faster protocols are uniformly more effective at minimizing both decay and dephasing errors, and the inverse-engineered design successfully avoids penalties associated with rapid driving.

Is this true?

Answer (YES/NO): NO